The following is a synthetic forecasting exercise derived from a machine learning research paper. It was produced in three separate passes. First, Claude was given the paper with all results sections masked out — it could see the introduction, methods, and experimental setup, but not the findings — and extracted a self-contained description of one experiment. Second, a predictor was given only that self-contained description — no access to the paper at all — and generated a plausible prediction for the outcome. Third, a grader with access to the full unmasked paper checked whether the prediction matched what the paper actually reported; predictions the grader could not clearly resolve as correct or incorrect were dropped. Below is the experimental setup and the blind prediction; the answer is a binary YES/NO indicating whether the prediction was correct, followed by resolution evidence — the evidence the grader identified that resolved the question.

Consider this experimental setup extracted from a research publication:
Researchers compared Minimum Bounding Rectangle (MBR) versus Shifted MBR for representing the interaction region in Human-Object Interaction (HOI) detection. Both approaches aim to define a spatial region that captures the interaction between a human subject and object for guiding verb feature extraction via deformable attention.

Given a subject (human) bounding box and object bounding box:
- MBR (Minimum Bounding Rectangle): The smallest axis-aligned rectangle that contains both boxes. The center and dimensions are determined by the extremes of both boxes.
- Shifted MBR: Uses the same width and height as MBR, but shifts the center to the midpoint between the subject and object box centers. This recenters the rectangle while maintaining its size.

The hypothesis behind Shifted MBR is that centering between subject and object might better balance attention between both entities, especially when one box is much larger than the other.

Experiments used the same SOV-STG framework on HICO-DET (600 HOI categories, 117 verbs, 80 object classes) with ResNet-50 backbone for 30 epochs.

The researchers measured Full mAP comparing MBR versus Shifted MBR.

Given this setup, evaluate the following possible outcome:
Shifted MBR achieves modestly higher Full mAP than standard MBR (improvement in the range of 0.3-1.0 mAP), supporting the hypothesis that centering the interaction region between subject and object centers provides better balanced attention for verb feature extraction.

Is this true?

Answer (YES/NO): NO